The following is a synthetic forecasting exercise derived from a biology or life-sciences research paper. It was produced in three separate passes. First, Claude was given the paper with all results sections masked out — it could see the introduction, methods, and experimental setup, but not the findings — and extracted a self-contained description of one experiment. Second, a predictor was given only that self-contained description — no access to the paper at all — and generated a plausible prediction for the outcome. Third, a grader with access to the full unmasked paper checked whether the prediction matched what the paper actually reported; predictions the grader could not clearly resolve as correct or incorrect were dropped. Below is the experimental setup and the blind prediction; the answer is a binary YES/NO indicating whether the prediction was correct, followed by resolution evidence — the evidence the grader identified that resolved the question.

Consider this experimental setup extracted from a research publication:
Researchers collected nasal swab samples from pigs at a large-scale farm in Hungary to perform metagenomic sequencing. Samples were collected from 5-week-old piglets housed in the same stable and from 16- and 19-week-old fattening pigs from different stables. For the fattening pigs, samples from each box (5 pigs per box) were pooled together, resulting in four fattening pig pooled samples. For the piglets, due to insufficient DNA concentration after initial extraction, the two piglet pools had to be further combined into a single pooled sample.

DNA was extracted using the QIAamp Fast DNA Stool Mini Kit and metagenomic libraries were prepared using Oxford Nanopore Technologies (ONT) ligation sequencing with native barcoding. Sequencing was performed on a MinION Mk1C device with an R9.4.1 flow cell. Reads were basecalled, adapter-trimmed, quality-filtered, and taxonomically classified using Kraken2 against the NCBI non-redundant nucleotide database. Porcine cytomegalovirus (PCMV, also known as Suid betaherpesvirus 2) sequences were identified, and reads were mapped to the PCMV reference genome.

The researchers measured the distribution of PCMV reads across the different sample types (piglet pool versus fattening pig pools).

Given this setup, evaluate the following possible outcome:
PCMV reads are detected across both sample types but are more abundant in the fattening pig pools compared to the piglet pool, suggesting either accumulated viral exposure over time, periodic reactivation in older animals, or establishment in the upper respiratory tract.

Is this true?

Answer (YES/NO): NO